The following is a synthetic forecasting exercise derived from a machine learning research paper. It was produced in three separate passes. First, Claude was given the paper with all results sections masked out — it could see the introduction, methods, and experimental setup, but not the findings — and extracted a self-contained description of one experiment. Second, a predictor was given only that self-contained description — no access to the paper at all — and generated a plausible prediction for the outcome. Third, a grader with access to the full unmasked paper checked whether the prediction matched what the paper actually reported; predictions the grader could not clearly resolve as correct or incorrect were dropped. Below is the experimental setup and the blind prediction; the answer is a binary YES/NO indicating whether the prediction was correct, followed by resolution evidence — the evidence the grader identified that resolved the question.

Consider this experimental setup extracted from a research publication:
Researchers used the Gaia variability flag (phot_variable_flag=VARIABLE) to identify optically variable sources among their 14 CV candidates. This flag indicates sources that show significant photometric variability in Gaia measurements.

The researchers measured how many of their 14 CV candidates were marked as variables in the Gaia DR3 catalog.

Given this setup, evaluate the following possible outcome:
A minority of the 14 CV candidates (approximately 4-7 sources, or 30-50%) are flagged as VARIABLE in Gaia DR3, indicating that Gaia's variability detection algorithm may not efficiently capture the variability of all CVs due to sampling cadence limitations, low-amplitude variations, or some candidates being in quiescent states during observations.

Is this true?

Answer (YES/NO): NO